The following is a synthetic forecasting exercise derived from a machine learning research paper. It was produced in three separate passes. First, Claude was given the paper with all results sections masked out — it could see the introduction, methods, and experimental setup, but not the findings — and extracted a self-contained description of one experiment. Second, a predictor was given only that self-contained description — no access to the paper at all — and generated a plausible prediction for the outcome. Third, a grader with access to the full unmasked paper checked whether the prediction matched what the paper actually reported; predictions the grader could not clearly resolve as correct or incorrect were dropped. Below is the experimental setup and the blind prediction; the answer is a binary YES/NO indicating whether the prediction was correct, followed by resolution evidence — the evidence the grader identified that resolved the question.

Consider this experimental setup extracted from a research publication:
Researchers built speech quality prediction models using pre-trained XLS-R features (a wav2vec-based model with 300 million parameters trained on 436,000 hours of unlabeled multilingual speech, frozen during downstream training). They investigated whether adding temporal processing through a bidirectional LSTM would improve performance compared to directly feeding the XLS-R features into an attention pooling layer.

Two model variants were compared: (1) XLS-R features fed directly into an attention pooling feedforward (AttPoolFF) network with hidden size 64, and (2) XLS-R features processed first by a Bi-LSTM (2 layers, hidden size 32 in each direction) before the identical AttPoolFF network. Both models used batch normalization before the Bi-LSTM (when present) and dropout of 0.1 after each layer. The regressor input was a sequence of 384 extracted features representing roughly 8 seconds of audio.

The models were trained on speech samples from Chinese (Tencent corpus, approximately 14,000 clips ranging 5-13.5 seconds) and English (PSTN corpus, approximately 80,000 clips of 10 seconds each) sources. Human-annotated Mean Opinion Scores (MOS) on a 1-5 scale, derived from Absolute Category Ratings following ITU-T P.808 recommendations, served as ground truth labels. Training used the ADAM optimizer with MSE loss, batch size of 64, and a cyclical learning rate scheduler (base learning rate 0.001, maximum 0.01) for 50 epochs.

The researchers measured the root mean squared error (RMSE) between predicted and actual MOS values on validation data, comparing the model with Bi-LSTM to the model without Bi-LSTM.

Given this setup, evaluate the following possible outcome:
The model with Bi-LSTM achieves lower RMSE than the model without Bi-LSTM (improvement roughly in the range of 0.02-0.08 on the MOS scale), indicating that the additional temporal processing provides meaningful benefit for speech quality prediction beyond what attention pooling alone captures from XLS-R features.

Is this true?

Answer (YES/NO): NO